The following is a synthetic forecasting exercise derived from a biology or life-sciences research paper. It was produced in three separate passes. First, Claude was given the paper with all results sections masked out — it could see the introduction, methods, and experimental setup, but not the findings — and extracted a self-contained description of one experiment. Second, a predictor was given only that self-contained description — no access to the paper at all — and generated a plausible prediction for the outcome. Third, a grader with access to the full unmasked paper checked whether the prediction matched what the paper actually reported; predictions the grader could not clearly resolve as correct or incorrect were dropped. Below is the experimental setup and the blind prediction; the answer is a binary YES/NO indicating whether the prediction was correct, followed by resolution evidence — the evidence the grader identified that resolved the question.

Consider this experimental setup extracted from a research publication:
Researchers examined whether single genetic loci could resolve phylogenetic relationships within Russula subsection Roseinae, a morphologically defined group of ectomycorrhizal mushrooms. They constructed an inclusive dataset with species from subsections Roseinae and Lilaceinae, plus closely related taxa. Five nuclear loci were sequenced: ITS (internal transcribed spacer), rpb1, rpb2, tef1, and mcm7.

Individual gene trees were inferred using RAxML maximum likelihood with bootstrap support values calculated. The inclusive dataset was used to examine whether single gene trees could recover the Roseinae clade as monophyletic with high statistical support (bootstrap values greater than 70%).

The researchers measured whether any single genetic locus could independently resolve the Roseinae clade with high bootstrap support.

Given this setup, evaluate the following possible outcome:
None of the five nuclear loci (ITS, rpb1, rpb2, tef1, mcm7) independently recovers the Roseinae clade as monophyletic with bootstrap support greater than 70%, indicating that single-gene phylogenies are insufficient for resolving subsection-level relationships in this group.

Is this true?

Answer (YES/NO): NO